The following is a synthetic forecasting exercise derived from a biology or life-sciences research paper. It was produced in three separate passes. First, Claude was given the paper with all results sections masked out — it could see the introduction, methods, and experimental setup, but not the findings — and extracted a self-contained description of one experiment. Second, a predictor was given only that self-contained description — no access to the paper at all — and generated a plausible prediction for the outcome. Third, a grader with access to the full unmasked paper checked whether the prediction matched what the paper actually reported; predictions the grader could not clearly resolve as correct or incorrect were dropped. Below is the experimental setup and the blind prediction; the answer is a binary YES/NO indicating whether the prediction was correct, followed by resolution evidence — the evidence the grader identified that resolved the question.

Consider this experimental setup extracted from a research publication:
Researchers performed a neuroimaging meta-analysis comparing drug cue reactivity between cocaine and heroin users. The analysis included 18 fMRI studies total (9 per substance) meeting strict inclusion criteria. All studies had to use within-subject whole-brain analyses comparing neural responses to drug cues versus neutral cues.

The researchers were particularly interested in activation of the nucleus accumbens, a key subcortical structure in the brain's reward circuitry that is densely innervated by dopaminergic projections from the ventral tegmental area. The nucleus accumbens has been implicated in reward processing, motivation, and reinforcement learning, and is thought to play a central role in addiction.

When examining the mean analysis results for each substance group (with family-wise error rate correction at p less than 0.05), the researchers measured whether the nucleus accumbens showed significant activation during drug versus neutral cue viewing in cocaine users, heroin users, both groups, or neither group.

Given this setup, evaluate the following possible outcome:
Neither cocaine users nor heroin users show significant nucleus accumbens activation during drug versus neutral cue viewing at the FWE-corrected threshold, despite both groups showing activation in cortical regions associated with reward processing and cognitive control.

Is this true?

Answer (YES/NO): NO